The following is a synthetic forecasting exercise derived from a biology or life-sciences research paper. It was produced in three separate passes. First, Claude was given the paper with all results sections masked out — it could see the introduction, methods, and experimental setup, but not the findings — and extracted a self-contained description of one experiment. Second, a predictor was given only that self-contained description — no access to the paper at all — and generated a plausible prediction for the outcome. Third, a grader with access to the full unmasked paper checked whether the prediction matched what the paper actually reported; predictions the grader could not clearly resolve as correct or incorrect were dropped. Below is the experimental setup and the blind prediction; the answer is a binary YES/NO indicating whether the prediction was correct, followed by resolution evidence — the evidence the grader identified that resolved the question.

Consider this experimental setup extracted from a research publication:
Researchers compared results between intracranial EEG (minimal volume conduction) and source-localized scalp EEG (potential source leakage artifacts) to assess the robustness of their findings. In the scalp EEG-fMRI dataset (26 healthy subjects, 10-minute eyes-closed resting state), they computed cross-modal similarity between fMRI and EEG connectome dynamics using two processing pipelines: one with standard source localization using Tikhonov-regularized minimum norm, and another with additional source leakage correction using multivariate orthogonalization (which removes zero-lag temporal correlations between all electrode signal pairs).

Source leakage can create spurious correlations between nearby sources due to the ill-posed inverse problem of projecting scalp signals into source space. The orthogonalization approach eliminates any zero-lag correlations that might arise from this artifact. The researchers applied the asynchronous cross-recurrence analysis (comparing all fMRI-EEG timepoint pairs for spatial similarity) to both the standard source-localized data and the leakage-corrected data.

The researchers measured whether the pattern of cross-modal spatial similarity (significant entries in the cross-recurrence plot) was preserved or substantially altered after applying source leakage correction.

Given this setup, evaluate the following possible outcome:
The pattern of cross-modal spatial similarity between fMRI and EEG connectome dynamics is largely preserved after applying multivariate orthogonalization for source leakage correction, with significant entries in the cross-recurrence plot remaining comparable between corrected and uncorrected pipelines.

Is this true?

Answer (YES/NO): YES